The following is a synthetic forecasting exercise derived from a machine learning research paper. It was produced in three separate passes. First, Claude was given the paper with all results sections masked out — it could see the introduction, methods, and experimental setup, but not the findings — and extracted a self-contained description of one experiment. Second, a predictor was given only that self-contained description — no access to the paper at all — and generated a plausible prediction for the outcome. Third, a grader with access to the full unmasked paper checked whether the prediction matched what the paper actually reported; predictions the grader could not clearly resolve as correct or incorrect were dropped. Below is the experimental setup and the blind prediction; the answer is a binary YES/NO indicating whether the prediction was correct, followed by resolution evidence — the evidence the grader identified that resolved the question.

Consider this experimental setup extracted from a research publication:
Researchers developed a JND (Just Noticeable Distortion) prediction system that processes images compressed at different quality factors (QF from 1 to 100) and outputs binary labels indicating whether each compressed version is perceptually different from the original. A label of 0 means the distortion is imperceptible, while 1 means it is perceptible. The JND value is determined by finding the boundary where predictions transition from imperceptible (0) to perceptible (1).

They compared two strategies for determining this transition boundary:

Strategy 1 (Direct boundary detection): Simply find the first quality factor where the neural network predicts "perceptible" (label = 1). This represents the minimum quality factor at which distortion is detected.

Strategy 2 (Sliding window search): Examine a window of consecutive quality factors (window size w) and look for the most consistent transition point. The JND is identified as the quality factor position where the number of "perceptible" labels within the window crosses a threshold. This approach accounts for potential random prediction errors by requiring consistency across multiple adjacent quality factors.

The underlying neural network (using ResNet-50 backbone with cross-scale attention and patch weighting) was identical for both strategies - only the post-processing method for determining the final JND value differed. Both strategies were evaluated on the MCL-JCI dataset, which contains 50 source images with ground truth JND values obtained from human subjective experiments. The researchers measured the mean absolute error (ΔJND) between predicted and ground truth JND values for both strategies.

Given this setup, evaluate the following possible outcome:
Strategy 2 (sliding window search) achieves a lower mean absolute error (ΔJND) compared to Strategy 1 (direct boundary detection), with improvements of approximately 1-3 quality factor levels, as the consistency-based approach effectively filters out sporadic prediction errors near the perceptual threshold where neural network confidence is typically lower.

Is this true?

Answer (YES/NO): NO